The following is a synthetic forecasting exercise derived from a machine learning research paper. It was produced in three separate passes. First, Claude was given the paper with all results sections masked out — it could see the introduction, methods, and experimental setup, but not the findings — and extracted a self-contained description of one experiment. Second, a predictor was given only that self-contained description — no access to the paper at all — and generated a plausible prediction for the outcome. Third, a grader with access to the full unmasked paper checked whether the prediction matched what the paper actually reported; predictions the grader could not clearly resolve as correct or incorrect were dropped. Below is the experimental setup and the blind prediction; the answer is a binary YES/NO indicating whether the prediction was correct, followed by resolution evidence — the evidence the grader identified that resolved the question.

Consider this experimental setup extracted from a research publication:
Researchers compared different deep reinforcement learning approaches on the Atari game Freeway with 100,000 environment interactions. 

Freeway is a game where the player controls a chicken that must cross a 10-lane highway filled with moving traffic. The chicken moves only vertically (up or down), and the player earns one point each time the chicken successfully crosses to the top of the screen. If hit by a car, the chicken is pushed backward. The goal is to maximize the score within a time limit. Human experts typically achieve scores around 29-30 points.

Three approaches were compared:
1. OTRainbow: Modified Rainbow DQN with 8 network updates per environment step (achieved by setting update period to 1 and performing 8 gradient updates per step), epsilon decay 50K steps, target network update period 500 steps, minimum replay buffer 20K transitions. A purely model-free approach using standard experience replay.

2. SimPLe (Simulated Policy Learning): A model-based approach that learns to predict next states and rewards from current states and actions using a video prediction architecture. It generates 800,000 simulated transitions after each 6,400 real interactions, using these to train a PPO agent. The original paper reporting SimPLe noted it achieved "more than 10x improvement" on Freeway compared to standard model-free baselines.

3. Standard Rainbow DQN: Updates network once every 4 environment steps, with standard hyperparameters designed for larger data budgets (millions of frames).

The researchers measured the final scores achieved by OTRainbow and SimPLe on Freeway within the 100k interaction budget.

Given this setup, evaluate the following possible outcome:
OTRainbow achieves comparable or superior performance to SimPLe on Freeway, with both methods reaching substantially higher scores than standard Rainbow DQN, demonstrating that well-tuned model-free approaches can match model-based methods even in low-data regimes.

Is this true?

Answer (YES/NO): YES